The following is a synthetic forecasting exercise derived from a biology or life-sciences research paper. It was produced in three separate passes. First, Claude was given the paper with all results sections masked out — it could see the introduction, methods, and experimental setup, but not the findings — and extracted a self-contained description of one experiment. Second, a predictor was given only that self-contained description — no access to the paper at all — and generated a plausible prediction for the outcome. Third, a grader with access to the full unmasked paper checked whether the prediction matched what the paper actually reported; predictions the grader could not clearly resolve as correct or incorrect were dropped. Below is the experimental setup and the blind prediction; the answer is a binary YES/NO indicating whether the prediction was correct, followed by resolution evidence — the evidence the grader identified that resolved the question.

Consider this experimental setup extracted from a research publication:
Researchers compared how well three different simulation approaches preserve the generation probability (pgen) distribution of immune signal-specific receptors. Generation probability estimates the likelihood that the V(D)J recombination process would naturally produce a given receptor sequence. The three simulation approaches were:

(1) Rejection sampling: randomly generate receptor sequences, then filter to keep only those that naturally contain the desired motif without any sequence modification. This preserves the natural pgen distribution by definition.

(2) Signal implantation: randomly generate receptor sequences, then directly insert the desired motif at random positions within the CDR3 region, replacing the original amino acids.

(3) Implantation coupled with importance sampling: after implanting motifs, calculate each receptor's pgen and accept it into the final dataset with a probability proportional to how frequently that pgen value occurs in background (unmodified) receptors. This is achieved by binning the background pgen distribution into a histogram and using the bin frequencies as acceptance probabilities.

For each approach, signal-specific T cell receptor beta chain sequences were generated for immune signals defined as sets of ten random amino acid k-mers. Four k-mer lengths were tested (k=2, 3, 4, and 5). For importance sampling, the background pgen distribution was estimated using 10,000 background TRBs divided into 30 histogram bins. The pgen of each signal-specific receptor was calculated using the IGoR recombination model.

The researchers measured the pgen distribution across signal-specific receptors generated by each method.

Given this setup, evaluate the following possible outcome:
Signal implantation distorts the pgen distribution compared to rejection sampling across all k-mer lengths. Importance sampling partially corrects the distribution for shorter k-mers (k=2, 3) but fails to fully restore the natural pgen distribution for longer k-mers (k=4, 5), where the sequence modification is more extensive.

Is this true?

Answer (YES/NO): NO